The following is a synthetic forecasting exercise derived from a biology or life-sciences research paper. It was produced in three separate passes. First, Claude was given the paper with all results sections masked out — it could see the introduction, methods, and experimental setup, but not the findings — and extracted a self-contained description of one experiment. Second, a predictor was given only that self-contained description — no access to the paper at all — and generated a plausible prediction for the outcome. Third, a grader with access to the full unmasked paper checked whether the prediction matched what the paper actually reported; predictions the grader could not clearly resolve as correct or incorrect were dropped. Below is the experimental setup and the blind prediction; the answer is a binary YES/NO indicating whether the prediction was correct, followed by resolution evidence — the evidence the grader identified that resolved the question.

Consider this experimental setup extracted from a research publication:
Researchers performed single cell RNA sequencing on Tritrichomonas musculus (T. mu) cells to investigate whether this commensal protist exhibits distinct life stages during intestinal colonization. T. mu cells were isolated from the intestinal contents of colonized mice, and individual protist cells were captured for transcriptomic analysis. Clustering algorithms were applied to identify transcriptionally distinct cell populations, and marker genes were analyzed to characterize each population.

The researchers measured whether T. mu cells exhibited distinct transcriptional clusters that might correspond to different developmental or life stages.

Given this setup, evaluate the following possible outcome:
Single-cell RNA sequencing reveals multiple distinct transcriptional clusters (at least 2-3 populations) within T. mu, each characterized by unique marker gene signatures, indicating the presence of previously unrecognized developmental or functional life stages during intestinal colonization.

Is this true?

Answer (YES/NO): YES